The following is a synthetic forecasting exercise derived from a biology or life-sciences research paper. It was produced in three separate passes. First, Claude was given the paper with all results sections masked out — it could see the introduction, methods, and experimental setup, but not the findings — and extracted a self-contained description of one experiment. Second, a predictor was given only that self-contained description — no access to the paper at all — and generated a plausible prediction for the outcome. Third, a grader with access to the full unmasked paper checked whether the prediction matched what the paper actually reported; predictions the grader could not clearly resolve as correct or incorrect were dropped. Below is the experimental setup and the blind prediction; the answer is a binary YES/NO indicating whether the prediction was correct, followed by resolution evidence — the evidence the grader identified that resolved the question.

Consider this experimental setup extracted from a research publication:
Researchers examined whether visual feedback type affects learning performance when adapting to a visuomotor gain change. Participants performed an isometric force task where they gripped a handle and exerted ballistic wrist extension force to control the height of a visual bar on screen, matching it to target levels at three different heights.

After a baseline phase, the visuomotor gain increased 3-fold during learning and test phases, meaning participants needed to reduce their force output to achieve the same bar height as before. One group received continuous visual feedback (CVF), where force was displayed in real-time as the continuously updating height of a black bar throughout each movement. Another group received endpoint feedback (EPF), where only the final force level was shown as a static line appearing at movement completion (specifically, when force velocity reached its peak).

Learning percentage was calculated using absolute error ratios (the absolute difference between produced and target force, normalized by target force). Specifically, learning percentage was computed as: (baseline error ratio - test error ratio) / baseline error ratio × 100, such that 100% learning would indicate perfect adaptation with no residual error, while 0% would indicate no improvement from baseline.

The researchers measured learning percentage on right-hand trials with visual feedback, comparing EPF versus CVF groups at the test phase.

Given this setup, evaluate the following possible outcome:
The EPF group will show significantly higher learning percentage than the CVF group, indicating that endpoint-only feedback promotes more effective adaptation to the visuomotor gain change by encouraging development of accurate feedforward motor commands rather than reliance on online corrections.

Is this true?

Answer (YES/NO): NO